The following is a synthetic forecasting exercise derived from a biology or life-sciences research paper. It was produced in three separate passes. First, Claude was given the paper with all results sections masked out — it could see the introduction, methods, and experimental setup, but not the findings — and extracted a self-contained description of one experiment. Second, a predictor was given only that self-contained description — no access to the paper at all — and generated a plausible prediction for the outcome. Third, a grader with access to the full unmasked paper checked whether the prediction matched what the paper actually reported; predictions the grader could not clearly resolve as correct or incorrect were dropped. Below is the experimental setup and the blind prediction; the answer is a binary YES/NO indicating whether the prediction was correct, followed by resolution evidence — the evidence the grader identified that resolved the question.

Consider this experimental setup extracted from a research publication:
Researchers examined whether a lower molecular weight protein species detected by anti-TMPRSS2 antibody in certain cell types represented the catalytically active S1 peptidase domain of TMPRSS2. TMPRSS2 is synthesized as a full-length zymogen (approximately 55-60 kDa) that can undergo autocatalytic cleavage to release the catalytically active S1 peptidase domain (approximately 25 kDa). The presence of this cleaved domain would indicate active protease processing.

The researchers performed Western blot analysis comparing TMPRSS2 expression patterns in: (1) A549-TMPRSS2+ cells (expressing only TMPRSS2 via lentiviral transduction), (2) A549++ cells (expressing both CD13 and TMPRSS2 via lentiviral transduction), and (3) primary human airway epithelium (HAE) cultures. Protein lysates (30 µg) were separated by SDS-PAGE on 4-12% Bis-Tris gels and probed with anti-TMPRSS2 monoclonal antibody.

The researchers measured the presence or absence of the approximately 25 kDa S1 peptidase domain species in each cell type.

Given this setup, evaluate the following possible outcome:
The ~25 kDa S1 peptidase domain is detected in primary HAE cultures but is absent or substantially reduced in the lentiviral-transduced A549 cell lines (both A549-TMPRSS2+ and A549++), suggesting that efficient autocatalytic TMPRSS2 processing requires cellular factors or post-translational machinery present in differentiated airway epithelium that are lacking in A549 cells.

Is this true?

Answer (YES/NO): NO